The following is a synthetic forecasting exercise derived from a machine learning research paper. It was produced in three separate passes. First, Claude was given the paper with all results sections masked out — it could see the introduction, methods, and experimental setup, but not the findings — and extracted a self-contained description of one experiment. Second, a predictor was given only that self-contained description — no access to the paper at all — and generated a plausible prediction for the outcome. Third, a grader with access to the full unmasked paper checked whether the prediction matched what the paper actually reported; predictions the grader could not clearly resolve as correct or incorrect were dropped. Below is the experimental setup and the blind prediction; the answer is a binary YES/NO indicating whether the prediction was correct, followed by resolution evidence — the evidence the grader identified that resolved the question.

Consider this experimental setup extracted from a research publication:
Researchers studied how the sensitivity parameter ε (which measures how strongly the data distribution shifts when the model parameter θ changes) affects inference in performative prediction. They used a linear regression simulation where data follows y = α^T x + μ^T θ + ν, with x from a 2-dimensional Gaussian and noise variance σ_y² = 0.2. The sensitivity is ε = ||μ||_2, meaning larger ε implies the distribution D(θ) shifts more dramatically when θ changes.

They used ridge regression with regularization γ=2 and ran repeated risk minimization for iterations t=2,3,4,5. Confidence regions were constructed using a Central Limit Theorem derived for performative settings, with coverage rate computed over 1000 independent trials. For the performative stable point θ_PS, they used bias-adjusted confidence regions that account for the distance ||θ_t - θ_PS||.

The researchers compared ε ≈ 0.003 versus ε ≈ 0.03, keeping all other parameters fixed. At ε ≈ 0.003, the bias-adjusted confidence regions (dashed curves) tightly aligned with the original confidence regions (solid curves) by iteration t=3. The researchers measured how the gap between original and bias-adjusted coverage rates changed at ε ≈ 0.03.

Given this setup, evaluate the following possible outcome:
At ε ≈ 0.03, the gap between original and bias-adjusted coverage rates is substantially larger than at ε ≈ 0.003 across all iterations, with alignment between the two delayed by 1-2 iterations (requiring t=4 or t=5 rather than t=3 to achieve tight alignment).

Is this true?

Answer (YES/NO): NO